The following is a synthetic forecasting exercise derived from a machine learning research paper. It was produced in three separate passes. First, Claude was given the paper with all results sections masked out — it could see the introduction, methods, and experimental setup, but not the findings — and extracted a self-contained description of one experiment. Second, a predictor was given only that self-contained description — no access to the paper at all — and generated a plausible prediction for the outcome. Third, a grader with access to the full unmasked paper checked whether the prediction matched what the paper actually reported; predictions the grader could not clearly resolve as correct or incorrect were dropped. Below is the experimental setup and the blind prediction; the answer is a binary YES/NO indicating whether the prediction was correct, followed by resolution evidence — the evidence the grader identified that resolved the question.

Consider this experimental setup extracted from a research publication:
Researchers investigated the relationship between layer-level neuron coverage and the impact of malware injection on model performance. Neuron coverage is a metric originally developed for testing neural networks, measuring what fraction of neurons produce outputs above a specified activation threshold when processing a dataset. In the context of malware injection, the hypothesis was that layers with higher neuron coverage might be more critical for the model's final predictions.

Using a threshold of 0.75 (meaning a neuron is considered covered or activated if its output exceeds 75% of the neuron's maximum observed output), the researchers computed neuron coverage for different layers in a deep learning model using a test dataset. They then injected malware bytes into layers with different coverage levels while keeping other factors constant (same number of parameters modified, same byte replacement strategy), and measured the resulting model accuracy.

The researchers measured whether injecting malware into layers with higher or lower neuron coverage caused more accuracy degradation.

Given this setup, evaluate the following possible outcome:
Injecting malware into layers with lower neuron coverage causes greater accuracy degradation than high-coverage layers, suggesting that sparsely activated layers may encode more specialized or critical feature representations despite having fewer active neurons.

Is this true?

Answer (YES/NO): NO